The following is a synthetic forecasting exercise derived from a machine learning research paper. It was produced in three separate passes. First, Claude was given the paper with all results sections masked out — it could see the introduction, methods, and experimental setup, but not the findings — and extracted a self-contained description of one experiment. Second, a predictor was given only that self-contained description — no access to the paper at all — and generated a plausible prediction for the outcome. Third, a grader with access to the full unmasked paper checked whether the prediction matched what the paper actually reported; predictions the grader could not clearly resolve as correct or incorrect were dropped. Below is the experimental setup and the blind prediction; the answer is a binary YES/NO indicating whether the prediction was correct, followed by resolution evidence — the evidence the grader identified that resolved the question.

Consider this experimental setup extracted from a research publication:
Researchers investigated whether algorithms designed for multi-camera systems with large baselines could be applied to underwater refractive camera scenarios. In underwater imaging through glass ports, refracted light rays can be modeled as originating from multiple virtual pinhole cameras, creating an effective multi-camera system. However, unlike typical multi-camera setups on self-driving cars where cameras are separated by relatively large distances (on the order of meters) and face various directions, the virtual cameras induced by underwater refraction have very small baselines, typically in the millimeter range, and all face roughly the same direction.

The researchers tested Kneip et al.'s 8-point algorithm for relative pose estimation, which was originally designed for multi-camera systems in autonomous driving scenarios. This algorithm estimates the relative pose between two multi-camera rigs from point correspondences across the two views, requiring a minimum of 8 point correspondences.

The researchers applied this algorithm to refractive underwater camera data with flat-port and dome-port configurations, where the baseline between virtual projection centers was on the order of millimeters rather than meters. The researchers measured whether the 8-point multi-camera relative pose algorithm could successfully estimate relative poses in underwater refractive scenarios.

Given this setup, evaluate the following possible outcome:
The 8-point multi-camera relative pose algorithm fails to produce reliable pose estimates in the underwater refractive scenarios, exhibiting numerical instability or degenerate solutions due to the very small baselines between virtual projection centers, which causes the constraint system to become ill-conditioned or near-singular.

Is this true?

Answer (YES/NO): NO